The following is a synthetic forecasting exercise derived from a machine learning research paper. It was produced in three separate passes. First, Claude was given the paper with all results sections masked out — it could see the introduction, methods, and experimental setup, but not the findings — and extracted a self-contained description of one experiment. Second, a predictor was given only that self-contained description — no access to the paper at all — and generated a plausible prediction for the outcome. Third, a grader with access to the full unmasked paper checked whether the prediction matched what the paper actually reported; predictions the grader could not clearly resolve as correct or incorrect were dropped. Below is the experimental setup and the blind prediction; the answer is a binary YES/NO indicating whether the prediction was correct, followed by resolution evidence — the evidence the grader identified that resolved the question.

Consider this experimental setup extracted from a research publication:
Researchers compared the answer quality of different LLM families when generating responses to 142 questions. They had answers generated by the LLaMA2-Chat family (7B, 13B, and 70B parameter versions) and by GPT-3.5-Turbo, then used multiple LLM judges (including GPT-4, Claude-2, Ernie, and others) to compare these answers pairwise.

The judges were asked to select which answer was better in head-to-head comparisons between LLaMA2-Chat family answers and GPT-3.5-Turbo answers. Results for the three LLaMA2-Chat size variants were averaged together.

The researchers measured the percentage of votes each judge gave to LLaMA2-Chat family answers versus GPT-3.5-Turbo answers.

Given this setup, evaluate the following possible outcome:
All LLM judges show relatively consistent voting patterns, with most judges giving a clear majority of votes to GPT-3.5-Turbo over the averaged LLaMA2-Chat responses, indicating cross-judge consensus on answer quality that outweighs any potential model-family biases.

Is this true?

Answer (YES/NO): NO